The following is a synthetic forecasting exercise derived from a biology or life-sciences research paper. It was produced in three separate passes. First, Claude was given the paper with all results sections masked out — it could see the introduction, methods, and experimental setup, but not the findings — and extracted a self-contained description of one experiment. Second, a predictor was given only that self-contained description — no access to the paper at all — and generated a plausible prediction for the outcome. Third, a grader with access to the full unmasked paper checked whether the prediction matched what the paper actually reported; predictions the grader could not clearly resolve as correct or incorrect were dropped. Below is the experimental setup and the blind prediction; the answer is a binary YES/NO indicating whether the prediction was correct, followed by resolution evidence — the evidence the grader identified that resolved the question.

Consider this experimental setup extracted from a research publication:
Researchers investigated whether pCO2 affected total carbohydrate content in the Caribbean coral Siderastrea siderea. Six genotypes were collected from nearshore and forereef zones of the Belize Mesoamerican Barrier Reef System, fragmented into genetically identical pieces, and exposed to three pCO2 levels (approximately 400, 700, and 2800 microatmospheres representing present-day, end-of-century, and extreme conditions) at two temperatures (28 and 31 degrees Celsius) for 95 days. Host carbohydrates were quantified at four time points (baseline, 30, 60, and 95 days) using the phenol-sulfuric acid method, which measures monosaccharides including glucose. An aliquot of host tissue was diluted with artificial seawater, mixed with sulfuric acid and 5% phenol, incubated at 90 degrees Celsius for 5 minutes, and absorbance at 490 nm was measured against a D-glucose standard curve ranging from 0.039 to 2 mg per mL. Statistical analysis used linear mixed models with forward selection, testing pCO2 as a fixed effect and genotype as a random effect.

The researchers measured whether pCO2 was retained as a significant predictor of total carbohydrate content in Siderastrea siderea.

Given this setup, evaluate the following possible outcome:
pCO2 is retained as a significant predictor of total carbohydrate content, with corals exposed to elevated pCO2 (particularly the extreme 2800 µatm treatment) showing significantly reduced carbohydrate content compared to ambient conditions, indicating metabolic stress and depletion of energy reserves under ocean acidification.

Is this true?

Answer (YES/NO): NO